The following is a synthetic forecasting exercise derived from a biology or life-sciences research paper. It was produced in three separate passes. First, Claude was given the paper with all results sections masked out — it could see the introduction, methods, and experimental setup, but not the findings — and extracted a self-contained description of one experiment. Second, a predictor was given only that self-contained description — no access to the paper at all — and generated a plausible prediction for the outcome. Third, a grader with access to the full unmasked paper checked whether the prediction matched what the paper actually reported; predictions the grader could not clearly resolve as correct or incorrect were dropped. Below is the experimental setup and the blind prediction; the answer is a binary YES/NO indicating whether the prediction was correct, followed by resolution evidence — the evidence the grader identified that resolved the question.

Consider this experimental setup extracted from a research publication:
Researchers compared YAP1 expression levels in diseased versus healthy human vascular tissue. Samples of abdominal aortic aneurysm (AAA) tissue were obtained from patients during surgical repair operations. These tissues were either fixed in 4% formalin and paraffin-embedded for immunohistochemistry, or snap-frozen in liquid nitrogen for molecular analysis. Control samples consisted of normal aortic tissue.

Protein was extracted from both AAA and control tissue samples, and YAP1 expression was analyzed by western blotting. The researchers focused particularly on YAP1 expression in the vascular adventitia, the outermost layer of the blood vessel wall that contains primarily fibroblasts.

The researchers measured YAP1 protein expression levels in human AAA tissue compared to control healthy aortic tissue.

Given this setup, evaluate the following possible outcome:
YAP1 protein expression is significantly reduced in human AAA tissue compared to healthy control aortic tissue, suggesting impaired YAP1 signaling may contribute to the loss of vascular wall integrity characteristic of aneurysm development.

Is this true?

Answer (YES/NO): NO